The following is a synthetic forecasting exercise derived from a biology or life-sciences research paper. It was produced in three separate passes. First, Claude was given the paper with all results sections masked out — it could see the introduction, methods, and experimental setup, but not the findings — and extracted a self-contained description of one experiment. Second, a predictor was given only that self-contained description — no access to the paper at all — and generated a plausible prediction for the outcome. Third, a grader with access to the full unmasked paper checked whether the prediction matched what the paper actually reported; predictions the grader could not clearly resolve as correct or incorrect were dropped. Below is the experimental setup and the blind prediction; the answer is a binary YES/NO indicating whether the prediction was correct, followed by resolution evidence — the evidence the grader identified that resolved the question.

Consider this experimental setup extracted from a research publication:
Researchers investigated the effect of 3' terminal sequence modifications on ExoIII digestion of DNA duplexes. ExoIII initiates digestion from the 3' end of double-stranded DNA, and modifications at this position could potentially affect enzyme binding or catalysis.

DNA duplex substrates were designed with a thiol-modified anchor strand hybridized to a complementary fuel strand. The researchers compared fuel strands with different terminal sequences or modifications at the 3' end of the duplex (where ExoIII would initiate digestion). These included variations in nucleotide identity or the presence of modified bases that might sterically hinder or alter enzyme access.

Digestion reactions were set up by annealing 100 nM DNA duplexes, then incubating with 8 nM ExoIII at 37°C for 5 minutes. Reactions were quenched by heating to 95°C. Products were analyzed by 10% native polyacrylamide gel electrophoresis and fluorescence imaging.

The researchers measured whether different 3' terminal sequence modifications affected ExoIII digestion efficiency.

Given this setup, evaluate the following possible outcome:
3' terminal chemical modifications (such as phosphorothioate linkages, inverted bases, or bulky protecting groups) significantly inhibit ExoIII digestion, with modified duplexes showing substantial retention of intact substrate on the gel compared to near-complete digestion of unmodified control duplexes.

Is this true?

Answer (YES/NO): NO